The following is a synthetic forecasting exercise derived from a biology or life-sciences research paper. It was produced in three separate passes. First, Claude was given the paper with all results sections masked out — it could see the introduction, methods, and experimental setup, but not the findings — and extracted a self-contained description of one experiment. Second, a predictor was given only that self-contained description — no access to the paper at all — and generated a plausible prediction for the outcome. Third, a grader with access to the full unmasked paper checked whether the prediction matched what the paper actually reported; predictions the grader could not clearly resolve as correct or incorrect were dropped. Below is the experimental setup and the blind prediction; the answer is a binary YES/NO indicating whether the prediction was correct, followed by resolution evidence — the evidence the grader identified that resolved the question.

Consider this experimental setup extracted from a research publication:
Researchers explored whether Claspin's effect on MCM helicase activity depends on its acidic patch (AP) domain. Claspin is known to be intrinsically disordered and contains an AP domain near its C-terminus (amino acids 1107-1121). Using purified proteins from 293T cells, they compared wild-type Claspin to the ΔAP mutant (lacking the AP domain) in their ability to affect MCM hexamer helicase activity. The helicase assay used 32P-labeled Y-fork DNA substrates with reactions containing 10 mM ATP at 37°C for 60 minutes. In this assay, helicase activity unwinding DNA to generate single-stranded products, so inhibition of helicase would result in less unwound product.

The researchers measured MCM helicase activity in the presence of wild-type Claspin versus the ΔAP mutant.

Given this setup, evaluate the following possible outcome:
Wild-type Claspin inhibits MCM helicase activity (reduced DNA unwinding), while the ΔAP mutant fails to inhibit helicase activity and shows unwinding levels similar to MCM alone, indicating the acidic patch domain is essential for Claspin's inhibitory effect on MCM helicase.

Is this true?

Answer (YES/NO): YES